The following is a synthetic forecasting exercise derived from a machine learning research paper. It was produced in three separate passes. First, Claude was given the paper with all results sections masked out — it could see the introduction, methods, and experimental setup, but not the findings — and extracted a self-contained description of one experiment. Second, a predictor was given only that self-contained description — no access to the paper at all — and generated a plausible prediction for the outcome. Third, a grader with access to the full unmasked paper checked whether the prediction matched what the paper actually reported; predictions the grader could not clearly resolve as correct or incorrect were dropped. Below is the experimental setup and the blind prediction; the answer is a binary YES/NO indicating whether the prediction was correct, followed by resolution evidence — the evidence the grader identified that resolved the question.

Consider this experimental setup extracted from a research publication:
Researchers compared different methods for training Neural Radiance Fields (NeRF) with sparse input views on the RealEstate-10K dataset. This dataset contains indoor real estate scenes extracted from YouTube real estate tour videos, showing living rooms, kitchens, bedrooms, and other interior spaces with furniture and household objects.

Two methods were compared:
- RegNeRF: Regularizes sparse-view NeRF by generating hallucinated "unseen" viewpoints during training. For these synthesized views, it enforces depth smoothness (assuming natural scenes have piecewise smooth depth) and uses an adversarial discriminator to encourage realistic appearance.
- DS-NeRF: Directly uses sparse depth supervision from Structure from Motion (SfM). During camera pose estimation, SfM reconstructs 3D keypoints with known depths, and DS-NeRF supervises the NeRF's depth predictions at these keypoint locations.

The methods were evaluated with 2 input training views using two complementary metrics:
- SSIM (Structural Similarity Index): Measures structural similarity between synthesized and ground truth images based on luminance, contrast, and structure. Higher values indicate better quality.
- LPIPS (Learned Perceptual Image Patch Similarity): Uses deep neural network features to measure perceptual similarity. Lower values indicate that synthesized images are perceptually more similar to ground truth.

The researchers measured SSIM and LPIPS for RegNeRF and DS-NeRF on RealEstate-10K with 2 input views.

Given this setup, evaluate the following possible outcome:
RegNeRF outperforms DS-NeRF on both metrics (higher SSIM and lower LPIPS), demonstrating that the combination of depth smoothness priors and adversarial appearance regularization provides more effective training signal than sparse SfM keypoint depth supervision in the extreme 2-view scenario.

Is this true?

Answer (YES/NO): NO